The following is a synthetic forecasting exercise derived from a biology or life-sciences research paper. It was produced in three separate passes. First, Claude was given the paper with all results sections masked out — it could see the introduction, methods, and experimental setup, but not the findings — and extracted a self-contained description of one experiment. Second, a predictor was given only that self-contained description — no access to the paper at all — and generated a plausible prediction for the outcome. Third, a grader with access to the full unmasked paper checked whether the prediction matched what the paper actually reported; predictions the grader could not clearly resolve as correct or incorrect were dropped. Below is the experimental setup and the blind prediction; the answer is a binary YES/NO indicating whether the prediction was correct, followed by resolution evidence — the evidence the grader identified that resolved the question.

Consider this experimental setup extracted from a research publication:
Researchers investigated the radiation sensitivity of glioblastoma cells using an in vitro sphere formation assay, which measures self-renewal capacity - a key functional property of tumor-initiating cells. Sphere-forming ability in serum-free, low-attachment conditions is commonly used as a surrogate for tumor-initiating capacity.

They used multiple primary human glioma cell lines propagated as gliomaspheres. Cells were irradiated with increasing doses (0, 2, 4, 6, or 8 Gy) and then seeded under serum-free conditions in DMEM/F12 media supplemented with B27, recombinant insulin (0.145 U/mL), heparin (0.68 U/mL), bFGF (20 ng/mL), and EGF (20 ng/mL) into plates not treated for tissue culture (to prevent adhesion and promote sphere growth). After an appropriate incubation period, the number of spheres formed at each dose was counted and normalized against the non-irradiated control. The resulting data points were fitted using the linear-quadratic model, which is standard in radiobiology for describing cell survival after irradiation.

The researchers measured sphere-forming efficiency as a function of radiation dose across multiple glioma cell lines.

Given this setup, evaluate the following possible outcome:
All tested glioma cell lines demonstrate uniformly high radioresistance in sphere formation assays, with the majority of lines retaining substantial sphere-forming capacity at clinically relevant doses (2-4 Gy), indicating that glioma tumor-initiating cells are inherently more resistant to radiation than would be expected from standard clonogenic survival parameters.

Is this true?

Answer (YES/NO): NO